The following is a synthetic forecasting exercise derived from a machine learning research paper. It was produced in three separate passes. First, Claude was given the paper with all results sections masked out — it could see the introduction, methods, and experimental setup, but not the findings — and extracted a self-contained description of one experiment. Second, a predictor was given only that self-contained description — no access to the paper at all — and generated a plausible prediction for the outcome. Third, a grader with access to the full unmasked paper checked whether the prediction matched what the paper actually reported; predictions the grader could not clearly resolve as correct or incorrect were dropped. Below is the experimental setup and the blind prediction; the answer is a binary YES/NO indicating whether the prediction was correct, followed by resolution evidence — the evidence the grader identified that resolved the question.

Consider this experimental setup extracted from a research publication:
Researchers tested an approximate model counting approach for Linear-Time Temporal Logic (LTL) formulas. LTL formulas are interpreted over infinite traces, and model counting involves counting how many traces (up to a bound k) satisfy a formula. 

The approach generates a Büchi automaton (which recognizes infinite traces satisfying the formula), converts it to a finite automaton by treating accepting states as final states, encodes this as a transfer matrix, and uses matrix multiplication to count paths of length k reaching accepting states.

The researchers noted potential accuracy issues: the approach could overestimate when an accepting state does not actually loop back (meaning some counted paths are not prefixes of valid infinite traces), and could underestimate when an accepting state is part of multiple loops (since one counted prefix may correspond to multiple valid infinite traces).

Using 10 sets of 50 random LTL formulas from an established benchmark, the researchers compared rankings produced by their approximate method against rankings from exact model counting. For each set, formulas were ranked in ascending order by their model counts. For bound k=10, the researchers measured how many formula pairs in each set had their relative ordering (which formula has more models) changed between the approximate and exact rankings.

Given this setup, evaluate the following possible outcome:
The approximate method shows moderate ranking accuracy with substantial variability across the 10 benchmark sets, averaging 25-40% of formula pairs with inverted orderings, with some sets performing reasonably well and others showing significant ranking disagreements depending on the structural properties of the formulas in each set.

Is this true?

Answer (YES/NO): NO